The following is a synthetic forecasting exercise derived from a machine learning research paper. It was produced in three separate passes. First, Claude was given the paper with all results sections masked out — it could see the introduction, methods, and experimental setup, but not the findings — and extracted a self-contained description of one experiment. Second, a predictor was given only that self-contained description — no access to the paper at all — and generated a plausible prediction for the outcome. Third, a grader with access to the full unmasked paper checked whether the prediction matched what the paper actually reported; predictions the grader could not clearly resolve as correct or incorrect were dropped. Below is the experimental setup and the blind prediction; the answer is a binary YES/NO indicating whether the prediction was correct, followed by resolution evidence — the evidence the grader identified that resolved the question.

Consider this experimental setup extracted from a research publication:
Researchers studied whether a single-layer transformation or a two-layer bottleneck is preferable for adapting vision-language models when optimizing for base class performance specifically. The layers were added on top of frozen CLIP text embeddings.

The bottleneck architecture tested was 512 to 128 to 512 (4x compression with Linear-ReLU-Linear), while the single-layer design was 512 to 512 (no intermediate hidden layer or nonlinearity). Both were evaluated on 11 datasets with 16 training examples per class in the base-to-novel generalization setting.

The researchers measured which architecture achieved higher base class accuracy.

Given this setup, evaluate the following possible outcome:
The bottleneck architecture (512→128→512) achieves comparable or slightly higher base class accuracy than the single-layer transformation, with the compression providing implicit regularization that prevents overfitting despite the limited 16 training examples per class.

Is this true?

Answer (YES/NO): NO